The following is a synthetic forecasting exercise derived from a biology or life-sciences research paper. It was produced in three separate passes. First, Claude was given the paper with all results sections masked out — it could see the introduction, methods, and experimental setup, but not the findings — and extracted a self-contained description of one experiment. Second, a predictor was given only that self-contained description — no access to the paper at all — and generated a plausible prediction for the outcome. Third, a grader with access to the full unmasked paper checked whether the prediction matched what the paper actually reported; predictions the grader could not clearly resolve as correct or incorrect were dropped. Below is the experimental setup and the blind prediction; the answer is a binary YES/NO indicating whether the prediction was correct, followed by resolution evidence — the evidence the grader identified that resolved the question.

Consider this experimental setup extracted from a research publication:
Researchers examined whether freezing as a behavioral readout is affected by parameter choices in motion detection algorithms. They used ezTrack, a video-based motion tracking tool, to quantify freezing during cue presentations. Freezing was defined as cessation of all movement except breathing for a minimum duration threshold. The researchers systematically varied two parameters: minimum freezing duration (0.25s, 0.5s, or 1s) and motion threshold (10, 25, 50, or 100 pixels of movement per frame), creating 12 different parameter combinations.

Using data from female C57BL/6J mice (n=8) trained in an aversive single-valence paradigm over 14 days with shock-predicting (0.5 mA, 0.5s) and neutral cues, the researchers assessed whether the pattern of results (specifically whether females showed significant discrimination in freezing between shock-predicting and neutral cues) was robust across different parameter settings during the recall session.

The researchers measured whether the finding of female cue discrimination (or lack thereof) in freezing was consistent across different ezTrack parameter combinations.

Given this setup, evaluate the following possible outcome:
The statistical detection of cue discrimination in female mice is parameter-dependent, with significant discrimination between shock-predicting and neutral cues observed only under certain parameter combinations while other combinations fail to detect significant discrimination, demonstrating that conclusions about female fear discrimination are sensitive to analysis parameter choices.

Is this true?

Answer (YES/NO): NO